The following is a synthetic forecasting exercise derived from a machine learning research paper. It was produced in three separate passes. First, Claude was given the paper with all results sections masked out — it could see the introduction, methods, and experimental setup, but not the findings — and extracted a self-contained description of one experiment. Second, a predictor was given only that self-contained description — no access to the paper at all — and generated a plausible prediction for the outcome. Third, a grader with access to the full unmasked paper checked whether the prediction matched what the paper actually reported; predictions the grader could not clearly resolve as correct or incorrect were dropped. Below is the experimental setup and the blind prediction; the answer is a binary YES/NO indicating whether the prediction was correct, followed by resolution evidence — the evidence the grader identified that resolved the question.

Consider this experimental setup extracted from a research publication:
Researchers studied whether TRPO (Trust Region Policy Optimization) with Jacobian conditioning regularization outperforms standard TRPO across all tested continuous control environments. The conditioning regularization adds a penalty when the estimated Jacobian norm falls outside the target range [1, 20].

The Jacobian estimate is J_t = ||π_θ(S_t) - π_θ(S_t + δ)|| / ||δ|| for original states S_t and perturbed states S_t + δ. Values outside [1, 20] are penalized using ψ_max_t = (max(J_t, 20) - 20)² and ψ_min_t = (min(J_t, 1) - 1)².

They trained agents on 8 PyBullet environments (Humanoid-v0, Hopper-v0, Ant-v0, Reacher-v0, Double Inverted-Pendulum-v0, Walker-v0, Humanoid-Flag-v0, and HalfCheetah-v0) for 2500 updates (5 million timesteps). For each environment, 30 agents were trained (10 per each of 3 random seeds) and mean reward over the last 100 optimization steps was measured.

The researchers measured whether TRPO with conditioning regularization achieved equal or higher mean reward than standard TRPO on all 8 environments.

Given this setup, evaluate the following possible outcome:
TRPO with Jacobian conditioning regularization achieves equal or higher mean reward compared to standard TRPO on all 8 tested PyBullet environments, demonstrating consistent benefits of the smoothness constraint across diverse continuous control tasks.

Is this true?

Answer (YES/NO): NO